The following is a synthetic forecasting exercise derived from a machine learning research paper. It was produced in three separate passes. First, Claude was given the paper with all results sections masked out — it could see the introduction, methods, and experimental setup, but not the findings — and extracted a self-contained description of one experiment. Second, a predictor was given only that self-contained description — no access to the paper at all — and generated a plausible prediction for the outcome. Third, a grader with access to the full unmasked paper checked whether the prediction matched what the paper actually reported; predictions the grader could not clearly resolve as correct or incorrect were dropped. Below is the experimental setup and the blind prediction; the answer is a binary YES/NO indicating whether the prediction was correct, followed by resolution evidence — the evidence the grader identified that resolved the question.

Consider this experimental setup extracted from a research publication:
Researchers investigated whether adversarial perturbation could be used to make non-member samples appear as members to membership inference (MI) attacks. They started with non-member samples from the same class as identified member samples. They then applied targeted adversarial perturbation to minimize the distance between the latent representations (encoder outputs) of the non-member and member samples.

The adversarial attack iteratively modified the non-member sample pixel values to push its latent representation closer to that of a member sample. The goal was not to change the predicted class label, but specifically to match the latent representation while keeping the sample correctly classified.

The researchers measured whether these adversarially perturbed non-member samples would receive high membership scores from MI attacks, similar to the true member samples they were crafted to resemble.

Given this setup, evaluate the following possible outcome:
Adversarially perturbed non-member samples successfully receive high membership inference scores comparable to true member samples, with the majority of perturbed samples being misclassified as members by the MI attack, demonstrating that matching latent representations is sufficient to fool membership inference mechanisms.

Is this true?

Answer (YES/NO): NO